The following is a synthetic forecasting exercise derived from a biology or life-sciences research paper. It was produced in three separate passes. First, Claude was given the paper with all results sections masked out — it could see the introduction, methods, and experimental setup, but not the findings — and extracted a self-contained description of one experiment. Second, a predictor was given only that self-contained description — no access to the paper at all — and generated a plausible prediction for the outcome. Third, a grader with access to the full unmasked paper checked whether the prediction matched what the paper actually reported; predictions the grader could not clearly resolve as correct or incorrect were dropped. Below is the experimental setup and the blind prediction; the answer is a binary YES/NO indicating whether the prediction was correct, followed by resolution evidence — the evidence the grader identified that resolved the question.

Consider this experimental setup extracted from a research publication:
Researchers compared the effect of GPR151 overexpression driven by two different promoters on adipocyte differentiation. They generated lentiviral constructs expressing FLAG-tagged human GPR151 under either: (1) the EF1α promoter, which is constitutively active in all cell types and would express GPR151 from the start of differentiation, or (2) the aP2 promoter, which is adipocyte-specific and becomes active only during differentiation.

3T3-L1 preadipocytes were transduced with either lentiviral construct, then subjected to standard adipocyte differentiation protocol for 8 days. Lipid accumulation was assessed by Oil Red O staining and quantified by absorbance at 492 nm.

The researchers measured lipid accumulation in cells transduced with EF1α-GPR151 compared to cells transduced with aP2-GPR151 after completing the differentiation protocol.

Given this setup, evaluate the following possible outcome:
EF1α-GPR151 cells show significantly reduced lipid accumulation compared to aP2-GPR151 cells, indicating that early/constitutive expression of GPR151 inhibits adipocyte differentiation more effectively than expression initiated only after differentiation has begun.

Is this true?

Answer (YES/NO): NO